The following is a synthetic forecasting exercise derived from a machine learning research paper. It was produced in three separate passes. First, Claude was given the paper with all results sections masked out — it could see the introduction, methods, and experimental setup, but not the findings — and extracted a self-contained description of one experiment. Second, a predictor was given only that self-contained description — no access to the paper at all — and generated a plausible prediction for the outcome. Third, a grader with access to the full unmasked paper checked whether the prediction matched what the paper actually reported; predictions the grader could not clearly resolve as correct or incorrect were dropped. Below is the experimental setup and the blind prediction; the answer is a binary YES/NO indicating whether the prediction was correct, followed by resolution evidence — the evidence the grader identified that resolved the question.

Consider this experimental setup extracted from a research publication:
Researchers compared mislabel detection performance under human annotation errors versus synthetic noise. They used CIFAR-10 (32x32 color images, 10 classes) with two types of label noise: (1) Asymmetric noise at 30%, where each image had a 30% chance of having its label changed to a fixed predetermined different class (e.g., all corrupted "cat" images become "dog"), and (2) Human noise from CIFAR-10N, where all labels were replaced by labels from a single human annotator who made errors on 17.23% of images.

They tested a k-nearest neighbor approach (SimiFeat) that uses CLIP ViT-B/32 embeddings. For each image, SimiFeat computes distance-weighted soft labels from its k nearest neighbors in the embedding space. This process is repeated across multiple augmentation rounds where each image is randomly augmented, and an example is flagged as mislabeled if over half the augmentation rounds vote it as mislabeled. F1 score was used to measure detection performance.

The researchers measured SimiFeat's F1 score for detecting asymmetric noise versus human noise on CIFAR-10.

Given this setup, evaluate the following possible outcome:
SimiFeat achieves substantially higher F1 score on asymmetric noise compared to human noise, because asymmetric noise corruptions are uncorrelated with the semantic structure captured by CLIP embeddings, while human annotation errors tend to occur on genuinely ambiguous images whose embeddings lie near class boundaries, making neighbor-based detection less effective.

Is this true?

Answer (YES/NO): NO